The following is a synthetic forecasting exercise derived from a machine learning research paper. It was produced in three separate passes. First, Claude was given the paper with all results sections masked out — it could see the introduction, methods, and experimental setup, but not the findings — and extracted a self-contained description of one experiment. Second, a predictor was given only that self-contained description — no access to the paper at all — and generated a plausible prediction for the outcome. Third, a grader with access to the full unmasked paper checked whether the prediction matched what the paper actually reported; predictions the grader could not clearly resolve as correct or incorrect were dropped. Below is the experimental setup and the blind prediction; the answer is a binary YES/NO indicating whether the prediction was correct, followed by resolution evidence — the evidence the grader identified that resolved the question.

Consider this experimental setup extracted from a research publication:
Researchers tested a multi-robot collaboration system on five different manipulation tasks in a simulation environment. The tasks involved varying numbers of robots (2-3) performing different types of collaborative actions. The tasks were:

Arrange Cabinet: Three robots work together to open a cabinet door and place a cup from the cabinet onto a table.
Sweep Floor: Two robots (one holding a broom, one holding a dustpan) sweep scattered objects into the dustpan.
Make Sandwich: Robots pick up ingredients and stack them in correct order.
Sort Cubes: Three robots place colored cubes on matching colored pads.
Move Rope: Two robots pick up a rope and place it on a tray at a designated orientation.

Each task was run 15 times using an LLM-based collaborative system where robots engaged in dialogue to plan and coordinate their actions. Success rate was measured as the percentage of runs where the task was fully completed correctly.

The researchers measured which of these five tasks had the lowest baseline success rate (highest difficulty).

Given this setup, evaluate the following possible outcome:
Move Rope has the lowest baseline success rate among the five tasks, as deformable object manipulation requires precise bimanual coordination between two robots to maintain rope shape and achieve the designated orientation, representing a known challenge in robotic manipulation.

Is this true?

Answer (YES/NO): NO